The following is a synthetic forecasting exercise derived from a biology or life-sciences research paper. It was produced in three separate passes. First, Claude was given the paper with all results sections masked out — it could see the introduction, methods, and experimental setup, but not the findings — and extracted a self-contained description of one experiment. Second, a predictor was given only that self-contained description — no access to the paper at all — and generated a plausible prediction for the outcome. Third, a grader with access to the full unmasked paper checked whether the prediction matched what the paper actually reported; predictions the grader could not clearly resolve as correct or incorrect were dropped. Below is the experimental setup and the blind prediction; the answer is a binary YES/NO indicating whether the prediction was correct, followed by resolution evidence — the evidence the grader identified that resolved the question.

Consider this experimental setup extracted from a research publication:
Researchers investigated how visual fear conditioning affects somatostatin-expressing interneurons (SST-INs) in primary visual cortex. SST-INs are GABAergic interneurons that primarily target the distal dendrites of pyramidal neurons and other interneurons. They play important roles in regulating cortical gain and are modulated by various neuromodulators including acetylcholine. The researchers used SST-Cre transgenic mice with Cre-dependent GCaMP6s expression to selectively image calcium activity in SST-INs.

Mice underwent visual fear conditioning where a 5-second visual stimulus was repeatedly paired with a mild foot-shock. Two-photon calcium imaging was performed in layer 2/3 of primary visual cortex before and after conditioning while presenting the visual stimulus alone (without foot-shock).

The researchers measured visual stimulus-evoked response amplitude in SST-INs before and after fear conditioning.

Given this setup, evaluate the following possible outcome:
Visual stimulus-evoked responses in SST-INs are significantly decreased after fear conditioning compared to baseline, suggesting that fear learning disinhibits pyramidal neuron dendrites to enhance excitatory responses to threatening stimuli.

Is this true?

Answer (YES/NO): NO